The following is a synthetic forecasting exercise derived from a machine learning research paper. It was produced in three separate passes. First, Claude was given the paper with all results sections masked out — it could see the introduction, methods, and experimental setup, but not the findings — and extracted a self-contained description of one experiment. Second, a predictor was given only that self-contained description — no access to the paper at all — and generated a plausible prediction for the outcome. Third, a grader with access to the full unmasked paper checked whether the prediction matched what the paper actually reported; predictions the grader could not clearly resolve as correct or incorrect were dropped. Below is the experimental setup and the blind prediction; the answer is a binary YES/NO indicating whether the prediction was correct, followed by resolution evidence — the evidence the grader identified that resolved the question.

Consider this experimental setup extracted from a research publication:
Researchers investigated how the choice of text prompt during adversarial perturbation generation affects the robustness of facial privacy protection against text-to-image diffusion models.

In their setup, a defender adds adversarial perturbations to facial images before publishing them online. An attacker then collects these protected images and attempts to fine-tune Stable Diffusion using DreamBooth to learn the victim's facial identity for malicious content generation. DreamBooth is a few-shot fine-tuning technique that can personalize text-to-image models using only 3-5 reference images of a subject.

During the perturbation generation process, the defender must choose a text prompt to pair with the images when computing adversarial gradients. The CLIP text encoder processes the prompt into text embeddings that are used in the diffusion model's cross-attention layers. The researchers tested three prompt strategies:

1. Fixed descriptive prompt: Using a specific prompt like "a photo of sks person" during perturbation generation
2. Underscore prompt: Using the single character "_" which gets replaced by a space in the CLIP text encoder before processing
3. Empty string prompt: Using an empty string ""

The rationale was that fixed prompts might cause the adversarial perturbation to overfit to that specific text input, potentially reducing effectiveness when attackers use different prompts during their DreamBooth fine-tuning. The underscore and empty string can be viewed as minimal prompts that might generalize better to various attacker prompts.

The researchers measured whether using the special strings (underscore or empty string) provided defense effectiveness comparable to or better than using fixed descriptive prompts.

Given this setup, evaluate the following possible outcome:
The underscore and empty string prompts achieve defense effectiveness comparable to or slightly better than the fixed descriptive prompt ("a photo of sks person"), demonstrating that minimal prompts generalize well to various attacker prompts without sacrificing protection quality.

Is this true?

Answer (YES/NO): YES